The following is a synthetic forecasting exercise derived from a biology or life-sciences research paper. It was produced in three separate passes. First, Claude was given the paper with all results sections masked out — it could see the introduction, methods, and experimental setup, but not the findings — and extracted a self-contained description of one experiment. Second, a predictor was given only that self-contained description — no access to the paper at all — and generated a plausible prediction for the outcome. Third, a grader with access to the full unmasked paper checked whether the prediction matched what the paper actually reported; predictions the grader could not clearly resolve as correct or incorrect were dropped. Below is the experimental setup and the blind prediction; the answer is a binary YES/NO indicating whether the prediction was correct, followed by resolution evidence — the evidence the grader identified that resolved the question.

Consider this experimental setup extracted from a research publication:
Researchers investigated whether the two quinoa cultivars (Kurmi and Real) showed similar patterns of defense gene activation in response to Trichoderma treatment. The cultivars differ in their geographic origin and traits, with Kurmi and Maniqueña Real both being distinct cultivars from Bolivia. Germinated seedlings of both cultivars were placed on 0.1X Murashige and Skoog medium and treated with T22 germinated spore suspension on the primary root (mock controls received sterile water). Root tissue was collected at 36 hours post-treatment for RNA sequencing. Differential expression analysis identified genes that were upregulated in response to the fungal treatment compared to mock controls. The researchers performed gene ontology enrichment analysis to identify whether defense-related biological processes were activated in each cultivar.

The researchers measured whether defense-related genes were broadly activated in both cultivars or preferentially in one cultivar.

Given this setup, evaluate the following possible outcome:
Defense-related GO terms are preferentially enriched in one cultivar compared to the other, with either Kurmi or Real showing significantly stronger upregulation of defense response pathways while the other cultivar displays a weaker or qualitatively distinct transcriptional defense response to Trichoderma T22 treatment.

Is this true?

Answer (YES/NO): YES